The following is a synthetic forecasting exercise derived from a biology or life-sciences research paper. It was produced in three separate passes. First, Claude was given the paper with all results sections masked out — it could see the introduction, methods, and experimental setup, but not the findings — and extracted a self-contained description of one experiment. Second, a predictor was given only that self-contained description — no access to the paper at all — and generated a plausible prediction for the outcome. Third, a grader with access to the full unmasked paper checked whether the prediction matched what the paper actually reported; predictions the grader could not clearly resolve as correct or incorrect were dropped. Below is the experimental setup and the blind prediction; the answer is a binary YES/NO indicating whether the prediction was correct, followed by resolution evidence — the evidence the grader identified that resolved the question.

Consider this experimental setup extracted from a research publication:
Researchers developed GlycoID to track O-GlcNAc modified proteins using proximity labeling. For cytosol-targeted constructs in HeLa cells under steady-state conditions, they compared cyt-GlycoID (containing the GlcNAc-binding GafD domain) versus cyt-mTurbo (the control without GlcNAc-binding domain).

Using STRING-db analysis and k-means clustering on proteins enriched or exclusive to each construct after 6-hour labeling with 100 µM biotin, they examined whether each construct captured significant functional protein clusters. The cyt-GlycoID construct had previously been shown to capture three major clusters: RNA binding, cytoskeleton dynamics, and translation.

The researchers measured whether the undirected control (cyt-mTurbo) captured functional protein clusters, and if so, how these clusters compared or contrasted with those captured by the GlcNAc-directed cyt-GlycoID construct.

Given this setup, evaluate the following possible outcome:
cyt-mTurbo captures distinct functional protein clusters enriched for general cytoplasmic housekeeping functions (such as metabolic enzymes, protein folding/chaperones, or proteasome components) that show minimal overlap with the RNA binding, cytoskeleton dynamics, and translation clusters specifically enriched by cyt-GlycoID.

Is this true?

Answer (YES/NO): NO